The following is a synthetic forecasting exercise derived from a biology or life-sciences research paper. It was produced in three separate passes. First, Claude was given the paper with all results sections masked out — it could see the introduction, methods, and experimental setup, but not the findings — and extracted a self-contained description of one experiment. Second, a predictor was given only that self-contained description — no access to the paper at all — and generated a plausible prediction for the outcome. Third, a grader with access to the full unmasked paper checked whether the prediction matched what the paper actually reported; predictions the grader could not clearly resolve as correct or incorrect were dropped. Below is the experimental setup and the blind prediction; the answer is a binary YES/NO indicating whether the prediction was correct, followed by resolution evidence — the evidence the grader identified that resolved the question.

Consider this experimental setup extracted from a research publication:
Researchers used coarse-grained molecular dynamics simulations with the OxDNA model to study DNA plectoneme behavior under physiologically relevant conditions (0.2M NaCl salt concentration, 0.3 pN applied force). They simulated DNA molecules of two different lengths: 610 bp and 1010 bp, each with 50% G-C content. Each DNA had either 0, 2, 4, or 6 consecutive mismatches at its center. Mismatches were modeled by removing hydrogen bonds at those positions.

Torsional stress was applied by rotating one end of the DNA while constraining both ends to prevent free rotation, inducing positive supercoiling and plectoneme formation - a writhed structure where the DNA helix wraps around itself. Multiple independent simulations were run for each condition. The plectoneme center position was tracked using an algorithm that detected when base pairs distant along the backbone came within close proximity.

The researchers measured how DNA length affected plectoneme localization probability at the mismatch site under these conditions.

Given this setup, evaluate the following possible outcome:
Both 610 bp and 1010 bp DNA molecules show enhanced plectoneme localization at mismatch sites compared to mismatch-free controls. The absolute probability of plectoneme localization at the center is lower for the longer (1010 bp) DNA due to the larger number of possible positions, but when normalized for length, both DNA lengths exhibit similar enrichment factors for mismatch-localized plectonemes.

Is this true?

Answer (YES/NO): NO